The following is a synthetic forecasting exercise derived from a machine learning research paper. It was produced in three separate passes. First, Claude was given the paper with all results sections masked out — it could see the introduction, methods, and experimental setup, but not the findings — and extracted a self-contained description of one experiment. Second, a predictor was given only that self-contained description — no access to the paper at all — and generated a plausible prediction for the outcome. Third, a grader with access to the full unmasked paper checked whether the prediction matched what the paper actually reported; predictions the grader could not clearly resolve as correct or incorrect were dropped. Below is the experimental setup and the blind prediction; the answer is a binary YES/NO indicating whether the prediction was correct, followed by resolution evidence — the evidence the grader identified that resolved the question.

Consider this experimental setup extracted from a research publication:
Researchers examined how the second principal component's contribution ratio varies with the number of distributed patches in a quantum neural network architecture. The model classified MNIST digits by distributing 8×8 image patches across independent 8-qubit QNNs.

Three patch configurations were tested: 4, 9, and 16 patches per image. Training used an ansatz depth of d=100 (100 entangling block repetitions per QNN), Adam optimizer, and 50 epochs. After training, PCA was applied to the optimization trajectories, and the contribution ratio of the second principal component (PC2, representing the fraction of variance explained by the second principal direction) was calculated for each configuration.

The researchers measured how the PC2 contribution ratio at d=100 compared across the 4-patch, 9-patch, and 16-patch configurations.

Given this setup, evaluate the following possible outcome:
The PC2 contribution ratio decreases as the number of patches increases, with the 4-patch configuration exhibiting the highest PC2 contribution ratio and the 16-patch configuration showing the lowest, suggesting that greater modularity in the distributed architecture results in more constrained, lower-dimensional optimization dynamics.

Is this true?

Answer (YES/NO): YES